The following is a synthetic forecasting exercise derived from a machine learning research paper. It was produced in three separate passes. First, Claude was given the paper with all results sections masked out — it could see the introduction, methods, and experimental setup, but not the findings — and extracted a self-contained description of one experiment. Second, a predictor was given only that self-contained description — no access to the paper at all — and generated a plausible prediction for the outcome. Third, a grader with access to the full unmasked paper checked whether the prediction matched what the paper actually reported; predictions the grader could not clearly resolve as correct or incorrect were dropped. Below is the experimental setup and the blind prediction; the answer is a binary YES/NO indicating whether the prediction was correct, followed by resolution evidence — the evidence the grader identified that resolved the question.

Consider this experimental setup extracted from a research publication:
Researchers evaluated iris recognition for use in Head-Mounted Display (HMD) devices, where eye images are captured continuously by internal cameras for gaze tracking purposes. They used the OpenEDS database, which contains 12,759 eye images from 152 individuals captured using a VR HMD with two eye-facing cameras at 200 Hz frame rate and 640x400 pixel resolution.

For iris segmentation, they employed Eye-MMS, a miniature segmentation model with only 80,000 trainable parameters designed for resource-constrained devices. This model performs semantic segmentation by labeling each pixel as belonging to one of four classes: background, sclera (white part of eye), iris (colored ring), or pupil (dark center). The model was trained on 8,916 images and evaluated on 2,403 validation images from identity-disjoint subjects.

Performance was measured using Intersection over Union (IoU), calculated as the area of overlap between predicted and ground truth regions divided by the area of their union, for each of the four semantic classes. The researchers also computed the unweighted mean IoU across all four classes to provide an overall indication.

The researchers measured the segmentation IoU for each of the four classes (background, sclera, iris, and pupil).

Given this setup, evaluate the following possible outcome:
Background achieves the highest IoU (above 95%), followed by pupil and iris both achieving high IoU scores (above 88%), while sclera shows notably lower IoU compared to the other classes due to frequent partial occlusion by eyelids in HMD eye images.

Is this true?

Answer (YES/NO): YES